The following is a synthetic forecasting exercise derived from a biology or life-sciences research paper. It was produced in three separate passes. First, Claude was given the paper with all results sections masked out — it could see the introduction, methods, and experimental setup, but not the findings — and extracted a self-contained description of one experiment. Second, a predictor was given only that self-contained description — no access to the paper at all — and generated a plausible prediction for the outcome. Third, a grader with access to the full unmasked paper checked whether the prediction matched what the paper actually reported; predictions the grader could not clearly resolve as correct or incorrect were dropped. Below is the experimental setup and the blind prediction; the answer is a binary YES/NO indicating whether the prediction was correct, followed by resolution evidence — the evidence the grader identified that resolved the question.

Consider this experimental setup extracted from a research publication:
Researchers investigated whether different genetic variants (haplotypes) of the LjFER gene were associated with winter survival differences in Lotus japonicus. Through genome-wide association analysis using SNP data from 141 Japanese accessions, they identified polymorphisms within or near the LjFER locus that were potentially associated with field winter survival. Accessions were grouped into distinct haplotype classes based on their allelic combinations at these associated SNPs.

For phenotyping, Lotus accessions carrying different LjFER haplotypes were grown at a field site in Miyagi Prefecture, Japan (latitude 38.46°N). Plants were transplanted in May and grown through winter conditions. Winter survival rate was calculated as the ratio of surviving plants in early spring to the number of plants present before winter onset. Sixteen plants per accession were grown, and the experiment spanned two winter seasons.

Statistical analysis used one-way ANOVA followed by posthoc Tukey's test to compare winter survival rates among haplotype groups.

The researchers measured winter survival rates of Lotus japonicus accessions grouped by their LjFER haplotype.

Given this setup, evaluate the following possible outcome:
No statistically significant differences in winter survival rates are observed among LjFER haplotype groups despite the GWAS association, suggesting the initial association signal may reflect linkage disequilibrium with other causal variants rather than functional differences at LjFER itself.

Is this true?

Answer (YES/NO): NO